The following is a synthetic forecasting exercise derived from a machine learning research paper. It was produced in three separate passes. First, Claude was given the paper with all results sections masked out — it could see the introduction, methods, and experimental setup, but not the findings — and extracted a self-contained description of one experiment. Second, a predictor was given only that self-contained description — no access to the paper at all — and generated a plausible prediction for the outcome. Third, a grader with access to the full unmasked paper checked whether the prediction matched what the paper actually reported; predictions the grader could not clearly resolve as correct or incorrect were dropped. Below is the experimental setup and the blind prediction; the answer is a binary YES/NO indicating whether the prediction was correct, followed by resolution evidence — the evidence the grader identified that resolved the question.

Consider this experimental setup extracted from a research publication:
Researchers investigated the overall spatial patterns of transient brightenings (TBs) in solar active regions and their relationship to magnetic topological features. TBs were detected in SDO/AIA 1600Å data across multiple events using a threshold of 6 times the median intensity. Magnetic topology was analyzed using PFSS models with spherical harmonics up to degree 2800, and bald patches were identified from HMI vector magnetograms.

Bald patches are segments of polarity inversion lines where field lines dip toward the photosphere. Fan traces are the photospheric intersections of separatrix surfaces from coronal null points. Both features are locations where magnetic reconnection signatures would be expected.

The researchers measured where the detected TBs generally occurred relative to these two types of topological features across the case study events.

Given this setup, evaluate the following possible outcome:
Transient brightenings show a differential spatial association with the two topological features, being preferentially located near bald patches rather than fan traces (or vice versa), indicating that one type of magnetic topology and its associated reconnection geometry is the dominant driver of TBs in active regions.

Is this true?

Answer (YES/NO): NO